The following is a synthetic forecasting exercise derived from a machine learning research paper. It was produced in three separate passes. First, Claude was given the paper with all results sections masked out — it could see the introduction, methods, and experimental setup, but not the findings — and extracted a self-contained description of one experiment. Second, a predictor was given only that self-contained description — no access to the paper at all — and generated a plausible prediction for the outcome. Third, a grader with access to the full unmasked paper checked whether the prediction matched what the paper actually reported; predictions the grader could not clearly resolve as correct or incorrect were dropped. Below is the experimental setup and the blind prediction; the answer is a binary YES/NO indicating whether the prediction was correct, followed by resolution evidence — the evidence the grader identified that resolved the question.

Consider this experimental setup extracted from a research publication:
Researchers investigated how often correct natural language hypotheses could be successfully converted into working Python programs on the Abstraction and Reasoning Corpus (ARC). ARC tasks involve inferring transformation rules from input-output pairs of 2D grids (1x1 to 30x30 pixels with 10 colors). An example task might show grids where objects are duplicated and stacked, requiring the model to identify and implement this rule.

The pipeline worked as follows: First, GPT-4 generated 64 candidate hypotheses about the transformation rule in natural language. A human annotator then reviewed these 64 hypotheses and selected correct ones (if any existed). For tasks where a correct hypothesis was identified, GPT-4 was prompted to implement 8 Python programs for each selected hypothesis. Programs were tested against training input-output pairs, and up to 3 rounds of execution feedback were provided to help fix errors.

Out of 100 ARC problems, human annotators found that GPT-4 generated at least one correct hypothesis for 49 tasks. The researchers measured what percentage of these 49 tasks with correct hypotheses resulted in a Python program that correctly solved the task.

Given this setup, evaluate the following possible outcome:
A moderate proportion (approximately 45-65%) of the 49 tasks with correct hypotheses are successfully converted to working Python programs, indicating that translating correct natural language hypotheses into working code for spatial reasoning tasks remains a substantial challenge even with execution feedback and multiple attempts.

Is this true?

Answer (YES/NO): NO